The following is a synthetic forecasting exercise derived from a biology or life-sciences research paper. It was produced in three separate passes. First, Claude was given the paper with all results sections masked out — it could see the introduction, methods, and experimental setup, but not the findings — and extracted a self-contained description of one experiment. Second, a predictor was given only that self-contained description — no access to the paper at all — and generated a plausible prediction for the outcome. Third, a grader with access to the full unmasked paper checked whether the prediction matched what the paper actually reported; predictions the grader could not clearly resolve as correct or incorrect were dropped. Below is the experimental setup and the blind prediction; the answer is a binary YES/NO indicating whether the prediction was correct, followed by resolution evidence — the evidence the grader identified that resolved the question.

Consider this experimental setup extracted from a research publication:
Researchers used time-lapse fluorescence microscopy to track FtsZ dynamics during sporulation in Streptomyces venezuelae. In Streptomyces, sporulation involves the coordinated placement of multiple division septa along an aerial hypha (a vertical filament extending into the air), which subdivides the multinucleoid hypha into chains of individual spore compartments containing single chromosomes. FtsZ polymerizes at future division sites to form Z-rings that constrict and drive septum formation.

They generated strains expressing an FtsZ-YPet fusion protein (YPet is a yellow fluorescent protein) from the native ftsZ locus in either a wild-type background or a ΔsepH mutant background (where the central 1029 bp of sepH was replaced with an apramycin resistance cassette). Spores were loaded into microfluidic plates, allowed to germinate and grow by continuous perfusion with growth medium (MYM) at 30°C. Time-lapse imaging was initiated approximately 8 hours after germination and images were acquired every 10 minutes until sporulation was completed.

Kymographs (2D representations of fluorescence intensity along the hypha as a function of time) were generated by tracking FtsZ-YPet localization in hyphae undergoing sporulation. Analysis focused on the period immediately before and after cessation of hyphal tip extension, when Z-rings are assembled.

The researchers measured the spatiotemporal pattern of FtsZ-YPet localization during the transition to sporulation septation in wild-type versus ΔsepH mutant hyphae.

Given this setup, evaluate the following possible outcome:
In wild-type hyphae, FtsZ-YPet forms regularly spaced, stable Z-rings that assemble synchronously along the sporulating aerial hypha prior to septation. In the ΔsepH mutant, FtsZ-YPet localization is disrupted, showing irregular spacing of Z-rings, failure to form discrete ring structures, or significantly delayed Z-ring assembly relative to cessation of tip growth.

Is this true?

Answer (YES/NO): YES